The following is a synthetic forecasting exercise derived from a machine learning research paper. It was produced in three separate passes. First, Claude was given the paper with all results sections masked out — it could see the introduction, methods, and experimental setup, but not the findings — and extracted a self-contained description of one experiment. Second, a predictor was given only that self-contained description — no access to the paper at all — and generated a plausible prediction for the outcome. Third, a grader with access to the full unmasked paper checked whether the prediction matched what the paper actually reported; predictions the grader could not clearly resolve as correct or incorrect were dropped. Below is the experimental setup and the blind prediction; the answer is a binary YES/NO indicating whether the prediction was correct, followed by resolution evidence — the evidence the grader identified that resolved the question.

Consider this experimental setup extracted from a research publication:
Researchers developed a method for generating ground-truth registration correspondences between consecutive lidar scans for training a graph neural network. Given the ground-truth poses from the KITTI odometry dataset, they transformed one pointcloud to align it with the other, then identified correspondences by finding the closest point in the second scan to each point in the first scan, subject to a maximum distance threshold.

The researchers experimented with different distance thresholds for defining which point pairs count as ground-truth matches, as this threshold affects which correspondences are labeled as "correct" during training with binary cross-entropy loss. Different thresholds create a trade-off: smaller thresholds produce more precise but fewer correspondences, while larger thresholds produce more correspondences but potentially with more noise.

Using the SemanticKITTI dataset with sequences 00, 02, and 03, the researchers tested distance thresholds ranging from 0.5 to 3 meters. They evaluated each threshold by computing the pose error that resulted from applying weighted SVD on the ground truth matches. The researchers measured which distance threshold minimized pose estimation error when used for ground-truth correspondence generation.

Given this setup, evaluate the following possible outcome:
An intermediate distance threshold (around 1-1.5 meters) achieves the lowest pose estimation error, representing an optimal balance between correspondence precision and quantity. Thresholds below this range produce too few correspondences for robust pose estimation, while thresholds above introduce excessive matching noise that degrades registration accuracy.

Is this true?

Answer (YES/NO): NO